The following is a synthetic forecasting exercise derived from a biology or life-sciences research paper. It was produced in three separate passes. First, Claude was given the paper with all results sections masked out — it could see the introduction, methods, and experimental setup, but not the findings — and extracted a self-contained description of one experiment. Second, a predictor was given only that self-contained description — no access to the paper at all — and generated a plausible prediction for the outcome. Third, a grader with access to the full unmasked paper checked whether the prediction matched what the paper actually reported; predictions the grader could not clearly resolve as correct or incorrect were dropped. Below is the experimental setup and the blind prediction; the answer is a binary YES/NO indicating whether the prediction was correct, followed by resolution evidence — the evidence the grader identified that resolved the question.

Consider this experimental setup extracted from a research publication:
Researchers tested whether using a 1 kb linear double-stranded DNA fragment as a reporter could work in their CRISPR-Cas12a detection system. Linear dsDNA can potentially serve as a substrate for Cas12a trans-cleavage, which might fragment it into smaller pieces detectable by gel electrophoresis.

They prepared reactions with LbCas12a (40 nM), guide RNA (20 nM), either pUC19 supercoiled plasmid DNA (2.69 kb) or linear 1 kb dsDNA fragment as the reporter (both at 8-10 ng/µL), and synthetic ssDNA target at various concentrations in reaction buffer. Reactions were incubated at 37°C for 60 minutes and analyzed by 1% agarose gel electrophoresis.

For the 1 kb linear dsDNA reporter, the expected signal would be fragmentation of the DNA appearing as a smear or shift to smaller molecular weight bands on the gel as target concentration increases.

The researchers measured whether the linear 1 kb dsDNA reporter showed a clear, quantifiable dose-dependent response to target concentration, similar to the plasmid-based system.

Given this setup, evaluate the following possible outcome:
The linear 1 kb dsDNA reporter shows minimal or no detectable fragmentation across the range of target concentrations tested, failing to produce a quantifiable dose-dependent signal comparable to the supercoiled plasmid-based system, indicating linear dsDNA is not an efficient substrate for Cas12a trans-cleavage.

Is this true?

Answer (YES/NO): YES